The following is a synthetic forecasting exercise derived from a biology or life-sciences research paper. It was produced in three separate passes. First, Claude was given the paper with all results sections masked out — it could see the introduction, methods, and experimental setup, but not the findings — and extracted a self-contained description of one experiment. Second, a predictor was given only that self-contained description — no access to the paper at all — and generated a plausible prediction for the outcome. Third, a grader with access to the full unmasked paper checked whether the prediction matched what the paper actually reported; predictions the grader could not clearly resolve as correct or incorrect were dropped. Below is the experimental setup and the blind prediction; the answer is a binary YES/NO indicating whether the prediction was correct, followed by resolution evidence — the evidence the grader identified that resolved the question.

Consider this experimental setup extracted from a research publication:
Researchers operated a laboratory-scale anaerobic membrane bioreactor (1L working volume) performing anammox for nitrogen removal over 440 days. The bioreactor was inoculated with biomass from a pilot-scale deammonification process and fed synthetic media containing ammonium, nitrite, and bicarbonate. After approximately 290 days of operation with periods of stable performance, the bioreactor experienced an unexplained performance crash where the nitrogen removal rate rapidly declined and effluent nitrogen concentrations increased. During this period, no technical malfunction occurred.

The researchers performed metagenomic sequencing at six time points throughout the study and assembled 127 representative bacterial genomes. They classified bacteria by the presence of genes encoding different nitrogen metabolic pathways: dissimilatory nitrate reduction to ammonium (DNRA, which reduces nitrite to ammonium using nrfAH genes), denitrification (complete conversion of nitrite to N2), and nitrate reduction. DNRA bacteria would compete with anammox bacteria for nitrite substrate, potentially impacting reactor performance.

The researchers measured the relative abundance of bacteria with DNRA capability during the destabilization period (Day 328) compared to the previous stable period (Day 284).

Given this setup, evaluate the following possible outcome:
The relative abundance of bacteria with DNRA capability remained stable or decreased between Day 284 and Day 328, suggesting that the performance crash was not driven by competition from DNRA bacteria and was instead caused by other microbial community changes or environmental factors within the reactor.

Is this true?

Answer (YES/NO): NO